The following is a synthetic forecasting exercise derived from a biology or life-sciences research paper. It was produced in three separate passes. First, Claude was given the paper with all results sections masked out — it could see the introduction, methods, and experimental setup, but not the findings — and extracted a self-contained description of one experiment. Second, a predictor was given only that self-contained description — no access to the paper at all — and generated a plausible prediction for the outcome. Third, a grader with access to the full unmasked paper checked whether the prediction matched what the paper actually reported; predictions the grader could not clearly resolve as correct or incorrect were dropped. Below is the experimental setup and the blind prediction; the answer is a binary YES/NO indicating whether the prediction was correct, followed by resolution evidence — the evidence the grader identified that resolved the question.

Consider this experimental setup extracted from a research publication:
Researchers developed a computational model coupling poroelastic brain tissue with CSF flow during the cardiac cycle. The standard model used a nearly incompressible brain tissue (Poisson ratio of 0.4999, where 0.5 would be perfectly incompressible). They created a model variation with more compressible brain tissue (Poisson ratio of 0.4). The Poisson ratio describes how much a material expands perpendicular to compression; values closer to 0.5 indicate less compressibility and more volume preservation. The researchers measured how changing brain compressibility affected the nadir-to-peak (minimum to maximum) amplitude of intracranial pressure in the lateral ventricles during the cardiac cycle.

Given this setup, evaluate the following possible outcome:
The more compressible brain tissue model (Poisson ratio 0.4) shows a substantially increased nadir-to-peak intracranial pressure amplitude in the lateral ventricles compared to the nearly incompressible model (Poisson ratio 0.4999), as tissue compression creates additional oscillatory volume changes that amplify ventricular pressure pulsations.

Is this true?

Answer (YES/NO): NO